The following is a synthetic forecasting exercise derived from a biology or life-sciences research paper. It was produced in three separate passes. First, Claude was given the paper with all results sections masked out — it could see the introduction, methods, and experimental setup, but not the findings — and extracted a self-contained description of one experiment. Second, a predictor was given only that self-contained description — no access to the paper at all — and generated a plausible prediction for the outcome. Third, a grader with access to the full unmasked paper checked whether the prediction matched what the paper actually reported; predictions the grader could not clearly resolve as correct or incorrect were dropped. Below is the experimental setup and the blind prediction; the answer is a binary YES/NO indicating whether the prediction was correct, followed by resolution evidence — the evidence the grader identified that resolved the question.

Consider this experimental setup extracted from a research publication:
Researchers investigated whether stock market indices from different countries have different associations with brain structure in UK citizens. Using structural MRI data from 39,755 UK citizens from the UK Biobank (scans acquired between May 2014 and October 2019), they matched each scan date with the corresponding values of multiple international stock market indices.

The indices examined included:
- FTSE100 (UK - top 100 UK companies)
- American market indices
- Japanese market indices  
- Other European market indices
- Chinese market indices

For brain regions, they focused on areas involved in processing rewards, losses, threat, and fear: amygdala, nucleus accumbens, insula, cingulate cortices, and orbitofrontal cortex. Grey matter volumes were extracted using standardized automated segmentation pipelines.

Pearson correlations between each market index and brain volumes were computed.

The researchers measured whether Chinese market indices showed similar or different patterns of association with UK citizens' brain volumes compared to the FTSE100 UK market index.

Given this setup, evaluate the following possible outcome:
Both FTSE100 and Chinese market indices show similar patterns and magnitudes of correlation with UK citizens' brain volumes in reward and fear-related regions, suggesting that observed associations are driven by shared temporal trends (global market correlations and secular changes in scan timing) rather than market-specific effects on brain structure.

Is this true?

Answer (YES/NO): NO